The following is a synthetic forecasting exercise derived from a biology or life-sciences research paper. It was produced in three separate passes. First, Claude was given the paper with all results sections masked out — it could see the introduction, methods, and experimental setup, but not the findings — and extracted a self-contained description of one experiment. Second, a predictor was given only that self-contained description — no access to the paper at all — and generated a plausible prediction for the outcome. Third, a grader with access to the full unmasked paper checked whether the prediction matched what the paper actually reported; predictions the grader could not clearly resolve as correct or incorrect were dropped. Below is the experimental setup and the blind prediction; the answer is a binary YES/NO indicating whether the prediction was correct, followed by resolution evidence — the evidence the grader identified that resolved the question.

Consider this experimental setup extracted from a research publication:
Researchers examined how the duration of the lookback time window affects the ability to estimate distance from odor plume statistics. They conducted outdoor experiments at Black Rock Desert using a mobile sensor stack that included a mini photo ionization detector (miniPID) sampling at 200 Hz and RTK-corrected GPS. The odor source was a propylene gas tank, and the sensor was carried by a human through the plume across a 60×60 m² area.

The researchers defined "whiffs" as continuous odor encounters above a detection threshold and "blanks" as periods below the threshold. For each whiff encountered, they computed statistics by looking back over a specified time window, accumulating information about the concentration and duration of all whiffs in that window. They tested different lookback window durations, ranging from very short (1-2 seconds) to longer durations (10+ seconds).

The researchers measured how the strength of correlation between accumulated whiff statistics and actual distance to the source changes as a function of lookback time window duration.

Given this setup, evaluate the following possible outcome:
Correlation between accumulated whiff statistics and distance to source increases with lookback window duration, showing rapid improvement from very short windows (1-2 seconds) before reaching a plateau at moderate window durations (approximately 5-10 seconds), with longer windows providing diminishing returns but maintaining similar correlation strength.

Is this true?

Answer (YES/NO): YES